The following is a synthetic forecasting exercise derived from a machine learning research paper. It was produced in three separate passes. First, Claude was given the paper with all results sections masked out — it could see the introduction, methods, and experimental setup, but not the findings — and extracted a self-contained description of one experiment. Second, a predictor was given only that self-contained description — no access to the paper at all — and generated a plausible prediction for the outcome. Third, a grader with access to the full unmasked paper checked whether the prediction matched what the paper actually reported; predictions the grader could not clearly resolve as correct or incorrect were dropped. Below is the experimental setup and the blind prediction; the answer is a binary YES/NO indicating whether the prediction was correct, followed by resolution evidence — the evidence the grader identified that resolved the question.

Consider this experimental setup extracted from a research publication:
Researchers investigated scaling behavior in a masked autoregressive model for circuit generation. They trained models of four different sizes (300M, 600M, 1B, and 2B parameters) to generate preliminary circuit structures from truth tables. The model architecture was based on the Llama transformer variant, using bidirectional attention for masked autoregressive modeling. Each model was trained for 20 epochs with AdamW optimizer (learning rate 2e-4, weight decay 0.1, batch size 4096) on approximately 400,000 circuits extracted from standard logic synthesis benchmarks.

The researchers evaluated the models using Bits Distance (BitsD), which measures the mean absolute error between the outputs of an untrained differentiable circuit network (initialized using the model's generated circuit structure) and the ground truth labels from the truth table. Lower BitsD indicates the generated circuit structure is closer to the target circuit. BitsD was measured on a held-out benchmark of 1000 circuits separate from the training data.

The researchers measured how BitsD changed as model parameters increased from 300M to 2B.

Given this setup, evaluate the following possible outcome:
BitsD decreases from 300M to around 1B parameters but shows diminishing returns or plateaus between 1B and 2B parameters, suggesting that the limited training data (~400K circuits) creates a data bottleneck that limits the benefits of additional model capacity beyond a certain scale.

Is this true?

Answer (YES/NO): NO